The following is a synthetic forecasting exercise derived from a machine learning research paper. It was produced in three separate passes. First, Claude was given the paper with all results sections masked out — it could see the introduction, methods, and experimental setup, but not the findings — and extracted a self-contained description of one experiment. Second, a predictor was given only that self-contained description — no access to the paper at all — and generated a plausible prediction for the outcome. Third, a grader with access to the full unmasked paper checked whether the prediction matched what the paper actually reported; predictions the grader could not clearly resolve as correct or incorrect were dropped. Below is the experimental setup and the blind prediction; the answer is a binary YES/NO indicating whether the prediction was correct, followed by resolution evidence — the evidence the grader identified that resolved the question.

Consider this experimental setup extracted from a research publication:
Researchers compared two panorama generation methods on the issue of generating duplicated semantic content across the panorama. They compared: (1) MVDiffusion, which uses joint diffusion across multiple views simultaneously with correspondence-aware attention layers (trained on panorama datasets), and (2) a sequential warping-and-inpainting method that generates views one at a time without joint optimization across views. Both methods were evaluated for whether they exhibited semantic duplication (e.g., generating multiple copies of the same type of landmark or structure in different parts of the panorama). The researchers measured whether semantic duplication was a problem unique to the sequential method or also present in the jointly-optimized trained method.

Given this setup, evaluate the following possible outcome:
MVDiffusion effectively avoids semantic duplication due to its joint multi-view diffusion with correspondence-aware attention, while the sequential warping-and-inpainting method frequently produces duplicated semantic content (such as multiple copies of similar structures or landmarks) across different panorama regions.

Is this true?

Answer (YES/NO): NO